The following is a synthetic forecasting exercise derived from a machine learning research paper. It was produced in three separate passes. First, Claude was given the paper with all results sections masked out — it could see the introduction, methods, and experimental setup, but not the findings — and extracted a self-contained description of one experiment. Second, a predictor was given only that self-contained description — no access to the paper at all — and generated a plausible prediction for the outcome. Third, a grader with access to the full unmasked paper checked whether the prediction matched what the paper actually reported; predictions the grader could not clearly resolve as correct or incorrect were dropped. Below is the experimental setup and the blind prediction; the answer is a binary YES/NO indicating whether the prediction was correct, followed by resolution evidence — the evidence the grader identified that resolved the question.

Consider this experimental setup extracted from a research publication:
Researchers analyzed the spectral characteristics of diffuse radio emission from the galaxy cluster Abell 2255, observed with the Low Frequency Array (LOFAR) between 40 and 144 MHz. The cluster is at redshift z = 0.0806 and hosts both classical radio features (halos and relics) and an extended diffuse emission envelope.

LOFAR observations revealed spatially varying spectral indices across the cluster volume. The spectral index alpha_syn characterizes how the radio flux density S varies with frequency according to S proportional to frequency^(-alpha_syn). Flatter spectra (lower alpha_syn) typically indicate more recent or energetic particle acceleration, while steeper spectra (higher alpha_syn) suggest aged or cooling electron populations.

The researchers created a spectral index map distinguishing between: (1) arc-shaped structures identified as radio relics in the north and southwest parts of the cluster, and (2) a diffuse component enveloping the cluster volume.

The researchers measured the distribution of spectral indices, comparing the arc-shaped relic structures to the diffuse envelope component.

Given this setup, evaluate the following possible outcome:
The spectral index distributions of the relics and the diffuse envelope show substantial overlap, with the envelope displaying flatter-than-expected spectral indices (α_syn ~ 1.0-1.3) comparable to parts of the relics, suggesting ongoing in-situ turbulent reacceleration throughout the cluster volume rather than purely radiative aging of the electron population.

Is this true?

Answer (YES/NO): NO